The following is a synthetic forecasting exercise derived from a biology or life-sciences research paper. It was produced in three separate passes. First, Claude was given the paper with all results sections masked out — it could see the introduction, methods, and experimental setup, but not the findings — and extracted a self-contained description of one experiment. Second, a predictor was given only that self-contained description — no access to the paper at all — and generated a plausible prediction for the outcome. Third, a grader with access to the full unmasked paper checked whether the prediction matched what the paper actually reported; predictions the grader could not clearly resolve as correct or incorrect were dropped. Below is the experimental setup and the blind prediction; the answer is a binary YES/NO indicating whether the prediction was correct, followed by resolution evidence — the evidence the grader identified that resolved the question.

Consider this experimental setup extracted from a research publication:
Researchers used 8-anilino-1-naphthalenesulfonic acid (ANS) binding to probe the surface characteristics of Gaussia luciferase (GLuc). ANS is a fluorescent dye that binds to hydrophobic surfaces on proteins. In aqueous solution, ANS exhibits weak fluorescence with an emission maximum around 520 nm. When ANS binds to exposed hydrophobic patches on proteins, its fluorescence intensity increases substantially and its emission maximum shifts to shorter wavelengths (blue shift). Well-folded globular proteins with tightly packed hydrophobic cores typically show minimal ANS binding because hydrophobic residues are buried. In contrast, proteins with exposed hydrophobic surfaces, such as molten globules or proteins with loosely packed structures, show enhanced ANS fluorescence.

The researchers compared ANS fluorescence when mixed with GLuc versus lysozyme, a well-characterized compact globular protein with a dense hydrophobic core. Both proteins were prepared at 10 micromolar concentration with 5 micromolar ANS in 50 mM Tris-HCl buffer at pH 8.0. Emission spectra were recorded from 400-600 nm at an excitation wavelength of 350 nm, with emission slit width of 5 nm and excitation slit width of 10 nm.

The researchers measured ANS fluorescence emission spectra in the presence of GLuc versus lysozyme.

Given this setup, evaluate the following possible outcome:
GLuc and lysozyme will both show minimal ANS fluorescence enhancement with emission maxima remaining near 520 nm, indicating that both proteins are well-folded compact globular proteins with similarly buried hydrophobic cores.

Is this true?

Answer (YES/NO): NO